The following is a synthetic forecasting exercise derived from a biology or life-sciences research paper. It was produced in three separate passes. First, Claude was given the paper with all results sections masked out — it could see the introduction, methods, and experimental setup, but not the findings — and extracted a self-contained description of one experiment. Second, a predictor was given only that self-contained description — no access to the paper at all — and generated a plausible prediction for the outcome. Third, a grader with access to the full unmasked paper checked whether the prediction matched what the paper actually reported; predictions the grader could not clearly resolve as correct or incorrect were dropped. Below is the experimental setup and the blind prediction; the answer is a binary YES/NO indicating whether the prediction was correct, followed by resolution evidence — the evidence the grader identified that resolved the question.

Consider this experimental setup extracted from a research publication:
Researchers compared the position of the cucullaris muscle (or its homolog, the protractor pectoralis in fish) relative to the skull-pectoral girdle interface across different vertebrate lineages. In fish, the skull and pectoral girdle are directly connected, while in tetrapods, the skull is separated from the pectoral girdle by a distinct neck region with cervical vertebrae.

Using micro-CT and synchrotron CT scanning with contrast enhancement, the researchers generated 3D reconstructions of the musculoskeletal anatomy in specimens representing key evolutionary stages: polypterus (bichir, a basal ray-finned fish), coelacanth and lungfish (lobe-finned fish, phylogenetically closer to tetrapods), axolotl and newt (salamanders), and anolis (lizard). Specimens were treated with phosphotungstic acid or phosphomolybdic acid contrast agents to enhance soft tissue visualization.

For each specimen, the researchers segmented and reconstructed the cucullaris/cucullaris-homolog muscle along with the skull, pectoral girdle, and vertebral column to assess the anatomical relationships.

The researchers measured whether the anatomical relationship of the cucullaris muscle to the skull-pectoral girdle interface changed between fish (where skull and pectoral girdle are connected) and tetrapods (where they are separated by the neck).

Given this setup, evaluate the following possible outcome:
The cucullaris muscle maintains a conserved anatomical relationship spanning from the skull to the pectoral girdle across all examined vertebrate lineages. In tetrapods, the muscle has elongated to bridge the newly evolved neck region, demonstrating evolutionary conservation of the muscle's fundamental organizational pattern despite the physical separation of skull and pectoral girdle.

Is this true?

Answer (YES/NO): YES